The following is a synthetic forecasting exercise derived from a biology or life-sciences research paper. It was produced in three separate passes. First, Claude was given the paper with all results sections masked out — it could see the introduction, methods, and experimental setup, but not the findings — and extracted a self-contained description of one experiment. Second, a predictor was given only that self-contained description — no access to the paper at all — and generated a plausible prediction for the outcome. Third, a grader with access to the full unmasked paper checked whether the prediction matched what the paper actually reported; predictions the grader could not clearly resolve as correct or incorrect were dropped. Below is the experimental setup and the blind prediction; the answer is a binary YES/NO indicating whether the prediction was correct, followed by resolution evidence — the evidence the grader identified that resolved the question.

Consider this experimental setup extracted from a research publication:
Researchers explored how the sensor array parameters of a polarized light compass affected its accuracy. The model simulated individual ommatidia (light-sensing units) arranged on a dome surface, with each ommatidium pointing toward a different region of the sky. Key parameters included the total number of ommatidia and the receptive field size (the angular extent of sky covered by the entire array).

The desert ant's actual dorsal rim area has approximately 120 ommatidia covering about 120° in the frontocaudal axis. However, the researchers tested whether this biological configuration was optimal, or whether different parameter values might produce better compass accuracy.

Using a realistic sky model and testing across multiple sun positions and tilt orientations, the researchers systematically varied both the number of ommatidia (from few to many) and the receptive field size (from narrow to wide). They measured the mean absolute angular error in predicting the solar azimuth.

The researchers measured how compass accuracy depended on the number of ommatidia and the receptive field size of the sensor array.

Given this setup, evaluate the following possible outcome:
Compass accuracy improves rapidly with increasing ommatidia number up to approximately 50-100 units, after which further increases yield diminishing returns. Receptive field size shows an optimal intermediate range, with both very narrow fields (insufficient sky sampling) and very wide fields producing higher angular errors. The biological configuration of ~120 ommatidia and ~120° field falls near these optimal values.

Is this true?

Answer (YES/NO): NO